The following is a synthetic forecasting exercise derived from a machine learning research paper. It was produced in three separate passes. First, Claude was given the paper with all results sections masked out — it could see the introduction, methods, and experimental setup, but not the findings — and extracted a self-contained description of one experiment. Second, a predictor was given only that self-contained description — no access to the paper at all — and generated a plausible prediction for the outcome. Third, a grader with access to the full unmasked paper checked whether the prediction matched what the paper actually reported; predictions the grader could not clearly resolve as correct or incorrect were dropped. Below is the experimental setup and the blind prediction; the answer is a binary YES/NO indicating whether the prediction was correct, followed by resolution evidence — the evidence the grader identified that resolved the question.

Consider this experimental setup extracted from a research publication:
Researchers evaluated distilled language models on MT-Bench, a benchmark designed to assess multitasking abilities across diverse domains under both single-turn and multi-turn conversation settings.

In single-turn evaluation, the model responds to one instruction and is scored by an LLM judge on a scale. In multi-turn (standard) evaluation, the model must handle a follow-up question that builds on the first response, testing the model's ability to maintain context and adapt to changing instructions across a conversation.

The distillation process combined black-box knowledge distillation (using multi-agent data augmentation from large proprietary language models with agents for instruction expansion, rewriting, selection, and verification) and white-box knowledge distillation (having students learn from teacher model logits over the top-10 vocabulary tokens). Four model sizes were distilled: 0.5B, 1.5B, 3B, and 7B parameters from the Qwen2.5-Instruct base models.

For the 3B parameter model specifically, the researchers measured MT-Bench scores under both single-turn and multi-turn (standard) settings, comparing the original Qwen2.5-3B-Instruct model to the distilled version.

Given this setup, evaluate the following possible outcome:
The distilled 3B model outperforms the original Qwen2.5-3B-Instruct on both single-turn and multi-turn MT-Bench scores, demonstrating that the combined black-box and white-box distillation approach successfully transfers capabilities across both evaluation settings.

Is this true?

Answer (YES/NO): YES